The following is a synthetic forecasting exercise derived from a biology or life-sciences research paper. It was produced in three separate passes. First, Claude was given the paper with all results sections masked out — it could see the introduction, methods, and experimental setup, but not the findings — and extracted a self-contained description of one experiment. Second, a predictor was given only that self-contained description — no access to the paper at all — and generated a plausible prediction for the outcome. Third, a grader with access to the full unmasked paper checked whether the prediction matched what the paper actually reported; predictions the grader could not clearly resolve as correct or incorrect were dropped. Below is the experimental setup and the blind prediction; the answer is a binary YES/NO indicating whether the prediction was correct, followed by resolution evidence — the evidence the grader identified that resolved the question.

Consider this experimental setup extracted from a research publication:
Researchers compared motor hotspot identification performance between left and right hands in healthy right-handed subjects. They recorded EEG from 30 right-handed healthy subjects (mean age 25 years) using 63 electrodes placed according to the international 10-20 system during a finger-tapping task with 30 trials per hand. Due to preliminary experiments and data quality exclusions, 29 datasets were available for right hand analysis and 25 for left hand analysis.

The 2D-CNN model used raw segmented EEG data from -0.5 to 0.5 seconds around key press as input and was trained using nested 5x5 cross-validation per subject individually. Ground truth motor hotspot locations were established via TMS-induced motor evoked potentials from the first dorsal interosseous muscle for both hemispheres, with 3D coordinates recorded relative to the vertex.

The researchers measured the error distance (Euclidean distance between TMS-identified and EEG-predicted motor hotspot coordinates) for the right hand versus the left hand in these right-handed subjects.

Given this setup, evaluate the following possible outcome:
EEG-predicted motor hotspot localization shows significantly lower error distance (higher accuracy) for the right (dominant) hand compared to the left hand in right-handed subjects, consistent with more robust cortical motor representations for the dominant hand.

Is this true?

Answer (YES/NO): NO